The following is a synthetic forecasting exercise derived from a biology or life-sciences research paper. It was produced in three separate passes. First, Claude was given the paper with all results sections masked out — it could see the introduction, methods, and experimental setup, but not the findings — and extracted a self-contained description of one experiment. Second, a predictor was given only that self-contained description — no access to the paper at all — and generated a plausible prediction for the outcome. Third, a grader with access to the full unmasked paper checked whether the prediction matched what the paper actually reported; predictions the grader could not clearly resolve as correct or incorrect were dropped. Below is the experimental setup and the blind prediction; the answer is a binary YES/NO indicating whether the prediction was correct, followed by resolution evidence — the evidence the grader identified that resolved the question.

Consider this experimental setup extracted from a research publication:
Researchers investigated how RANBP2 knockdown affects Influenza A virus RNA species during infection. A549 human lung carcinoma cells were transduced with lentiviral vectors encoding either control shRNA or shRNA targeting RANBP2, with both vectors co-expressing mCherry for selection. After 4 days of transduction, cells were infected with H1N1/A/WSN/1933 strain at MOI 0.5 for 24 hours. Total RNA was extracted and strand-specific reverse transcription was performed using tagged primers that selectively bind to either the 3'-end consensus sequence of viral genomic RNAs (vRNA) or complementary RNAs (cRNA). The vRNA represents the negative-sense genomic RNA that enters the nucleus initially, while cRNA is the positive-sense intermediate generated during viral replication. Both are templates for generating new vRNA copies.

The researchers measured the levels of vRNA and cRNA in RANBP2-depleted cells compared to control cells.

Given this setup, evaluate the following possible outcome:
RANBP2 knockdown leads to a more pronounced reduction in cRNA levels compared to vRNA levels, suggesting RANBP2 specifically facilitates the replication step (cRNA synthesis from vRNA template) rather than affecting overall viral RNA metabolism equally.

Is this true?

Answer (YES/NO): NO